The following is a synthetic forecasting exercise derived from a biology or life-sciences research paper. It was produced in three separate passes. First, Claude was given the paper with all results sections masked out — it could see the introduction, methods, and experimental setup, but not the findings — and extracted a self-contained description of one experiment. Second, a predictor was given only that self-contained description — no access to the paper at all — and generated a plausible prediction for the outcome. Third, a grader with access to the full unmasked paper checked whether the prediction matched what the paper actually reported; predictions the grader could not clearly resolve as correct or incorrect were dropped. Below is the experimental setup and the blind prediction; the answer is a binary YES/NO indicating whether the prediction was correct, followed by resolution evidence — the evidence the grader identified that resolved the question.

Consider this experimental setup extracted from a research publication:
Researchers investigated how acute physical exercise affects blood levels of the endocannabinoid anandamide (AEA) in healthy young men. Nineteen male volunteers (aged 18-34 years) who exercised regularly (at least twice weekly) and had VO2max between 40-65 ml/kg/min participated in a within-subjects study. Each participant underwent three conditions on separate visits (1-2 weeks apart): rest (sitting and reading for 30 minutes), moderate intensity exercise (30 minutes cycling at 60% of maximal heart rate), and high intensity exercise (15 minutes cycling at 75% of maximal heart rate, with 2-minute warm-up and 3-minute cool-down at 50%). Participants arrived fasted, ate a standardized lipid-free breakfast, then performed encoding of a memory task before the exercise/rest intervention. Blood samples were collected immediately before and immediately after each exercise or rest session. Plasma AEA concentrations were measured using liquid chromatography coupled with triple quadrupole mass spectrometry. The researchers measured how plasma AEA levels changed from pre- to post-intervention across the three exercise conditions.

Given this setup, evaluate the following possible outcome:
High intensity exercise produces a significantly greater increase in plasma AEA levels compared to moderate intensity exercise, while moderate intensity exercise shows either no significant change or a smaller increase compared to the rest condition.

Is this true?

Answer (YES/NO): NO